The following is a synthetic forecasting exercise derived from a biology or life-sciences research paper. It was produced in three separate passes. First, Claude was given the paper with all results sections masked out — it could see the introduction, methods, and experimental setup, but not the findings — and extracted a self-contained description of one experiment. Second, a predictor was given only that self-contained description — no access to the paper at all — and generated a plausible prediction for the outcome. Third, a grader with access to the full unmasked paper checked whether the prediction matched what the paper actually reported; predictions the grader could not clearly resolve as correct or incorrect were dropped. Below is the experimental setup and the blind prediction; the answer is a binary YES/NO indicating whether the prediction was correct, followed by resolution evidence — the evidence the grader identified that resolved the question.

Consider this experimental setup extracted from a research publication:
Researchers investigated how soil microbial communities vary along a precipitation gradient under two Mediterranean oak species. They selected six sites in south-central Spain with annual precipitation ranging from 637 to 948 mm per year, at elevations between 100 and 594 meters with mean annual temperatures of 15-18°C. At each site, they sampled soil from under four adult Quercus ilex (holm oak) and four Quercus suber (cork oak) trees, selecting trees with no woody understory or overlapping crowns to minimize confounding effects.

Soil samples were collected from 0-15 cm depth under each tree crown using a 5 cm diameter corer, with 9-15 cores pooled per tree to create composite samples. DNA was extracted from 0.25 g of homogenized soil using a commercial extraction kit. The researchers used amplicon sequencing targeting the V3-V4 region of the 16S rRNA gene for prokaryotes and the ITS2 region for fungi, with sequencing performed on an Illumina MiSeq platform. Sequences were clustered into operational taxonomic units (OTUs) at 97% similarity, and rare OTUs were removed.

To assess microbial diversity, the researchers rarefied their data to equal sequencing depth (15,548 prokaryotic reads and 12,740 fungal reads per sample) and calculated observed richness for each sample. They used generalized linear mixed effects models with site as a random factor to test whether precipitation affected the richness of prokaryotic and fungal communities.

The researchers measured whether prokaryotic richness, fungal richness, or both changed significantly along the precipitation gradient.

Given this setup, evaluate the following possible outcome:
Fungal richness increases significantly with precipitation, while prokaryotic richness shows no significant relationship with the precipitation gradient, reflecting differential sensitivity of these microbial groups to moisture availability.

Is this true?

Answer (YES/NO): NO